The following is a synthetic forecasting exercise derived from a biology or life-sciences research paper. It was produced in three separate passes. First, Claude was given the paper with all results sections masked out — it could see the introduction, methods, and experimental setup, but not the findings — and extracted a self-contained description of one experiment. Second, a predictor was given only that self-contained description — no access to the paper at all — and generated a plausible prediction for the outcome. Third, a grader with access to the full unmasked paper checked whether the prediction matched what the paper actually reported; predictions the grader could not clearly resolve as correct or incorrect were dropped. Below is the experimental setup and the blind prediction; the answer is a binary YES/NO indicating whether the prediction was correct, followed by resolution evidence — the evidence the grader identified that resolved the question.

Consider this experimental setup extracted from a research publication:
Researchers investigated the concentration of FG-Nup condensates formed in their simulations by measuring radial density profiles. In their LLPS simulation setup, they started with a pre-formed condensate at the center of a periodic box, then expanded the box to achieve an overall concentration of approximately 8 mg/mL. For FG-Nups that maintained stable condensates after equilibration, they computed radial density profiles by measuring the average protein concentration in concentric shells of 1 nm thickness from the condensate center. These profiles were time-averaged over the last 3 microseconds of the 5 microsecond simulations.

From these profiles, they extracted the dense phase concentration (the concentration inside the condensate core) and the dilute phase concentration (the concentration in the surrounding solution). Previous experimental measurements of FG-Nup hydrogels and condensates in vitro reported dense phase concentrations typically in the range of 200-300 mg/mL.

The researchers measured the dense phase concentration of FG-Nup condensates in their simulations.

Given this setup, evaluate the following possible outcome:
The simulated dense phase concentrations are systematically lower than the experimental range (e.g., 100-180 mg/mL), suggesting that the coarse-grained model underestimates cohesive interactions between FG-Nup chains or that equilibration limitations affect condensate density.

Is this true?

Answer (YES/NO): NO